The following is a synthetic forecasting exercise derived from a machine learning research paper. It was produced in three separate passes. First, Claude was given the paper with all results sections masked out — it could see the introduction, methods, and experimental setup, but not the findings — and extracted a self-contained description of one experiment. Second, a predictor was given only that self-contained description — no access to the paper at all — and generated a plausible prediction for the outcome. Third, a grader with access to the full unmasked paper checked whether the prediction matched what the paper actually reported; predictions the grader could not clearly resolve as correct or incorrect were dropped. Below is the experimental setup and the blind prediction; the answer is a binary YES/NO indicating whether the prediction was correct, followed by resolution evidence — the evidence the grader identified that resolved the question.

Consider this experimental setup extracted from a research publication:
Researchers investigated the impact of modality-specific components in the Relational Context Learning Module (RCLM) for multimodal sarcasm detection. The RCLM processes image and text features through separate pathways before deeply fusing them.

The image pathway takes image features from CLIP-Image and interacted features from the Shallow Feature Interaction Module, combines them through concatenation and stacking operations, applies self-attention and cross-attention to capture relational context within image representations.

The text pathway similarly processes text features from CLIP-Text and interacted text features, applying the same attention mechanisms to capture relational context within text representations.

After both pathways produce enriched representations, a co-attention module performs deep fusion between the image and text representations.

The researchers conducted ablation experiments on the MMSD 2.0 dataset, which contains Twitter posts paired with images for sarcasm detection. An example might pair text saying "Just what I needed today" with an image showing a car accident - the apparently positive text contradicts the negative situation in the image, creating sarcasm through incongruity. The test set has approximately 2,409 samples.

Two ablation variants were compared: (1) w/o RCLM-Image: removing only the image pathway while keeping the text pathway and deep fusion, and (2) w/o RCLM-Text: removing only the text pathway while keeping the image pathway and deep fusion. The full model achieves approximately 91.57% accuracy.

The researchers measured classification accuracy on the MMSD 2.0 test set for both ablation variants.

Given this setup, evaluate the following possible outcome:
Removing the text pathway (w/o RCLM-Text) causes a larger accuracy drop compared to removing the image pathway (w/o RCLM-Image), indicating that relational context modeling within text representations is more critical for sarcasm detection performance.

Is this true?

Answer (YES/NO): NO